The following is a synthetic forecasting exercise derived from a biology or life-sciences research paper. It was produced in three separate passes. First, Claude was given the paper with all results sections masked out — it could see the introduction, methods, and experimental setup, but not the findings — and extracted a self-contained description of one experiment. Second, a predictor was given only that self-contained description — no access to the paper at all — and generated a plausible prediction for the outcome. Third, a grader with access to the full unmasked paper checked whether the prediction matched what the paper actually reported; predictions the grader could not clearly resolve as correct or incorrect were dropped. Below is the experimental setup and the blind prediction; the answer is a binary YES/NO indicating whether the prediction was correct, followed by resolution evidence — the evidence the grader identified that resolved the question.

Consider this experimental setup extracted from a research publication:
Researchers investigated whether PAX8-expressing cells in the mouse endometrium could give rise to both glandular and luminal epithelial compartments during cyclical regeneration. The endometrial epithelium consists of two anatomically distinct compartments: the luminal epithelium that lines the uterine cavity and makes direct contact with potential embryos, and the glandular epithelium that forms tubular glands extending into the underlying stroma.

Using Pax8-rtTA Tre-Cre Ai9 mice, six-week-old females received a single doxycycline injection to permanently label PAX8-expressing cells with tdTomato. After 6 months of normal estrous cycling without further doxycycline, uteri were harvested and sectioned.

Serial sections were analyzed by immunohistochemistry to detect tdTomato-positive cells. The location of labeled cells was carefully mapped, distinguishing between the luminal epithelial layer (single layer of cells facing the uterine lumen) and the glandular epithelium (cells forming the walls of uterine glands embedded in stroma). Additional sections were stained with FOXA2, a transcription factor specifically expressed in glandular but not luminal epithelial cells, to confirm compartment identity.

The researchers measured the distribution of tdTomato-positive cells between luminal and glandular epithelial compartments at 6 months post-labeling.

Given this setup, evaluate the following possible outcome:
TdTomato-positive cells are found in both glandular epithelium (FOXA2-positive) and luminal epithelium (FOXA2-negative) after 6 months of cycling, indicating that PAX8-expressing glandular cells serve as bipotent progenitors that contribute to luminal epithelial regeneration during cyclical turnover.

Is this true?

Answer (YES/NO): NO